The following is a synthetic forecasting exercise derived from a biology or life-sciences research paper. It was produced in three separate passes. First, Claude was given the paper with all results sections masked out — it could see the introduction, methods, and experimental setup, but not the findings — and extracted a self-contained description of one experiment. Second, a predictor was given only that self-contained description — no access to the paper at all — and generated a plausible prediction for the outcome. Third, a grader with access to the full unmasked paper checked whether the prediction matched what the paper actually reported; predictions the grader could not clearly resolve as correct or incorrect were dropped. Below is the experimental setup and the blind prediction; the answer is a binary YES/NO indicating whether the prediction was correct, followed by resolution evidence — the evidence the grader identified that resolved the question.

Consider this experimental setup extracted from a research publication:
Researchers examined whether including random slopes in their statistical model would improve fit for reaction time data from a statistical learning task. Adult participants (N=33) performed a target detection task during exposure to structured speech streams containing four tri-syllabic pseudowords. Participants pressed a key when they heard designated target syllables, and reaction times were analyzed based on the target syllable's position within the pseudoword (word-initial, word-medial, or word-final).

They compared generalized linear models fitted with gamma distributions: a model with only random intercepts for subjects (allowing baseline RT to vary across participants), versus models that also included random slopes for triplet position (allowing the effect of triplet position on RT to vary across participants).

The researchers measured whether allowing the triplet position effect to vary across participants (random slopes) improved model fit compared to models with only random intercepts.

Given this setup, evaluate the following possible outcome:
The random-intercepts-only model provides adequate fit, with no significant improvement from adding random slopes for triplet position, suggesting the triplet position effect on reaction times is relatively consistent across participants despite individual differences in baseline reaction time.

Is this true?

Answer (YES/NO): YES